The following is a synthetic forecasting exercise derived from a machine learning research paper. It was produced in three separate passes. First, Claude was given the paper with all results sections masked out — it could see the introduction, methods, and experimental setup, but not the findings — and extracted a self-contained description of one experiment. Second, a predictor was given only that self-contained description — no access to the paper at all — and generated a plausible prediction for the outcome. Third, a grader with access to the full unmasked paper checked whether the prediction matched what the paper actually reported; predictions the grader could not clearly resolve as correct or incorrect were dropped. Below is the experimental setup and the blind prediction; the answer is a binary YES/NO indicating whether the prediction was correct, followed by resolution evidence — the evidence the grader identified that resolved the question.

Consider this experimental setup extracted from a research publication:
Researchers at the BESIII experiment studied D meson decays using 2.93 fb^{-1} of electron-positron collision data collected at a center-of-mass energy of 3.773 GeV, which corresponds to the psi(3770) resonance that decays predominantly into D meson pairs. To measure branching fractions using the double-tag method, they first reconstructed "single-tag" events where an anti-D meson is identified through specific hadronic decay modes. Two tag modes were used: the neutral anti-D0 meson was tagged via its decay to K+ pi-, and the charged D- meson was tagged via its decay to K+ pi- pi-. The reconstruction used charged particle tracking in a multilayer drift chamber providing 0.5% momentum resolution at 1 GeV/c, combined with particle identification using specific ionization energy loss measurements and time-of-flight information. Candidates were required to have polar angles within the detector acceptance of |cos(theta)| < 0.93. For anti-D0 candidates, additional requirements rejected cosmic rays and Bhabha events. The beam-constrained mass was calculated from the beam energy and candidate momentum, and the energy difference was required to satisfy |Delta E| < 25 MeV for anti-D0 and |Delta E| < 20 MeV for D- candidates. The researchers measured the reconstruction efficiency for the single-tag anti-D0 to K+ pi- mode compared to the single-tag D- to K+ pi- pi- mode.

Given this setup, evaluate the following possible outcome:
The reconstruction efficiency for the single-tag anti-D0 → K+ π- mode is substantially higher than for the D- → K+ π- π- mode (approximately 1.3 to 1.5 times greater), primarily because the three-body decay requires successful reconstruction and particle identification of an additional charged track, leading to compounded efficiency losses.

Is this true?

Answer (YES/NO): YES